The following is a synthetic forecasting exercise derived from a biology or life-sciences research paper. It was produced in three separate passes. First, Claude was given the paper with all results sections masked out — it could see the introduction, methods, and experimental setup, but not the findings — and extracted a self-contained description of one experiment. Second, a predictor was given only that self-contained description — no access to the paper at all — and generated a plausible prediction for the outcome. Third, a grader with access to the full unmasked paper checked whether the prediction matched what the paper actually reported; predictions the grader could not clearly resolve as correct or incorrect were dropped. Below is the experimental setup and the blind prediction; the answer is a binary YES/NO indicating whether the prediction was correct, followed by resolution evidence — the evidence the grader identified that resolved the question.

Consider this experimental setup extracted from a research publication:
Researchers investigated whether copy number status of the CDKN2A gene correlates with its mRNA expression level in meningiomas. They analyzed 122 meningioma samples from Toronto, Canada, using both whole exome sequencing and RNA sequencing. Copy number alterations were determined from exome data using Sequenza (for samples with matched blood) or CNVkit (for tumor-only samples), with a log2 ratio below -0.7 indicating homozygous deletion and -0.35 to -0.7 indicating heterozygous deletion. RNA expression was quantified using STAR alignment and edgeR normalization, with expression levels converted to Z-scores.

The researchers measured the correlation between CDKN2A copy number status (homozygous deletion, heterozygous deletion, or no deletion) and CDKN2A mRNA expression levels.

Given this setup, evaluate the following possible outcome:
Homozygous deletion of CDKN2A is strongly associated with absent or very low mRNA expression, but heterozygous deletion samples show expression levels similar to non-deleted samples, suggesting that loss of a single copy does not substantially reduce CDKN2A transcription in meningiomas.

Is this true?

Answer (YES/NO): YES